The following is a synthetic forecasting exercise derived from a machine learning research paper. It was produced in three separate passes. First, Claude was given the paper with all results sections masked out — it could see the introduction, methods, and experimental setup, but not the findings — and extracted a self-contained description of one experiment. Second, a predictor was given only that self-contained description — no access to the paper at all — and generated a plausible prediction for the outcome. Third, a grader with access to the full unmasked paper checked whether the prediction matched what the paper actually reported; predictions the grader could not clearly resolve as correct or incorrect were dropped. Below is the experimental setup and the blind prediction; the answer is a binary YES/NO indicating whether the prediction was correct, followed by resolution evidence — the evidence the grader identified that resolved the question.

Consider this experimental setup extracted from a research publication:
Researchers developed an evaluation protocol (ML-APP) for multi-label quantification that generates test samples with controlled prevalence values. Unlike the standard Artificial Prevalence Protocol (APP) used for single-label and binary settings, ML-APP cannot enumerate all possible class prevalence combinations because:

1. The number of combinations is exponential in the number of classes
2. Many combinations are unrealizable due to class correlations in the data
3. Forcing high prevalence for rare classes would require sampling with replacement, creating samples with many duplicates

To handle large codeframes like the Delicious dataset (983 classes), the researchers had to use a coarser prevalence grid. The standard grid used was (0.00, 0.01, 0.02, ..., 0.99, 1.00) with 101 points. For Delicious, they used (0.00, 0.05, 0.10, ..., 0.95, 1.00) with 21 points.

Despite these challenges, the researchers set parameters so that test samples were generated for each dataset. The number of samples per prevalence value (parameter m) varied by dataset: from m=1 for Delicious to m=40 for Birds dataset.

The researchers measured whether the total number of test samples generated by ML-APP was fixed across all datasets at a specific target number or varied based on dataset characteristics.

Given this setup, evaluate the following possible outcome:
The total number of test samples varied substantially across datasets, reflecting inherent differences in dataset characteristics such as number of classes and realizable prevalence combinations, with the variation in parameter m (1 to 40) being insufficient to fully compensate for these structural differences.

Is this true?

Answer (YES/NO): NO